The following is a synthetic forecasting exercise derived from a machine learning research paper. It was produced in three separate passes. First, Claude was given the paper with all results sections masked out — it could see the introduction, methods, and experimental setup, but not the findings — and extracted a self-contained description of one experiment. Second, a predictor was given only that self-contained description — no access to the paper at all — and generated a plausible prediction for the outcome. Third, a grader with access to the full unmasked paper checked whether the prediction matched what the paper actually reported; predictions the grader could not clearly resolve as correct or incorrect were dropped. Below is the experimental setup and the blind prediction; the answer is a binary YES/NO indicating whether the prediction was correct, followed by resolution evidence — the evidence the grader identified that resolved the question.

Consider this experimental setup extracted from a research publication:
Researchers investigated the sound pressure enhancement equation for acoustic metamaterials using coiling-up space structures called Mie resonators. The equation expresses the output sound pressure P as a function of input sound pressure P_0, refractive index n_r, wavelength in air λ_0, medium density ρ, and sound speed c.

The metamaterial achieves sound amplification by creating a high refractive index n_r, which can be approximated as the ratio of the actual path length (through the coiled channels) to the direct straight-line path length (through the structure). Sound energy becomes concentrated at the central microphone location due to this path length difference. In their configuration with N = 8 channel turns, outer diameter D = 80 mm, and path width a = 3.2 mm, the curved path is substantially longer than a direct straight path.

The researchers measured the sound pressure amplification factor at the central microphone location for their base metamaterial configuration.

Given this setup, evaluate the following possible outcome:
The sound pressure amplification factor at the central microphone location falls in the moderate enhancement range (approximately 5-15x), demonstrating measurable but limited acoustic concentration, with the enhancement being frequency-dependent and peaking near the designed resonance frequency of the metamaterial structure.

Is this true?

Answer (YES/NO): NO